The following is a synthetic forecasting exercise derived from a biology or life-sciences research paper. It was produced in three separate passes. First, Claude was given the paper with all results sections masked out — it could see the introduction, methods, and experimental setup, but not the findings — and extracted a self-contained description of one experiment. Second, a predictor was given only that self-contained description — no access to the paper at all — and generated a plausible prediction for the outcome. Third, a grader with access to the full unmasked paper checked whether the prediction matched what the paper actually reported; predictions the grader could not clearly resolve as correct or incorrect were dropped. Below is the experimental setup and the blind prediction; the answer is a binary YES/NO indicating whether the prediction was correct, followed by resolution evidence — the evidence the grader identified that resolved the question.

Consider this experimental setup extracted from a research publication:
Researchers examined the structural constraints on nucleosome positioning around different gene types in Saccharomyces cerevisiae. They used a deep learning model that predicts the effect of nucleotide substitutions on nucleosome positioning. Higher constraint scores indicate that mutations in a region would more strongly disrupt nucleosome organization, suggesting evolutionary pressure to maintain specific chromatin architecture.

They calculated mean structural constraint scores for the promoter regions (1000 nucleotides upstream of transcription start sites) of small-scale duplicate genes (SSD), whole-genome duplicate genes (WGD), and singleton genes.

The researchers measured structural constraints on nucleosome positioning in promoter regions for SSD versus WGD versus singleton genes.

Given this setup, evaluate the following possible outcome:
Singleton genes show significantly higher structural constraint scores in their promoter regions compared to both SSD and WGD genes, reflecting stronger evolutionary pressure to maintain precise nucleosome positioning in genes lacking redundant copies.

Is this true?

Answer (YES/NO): NO